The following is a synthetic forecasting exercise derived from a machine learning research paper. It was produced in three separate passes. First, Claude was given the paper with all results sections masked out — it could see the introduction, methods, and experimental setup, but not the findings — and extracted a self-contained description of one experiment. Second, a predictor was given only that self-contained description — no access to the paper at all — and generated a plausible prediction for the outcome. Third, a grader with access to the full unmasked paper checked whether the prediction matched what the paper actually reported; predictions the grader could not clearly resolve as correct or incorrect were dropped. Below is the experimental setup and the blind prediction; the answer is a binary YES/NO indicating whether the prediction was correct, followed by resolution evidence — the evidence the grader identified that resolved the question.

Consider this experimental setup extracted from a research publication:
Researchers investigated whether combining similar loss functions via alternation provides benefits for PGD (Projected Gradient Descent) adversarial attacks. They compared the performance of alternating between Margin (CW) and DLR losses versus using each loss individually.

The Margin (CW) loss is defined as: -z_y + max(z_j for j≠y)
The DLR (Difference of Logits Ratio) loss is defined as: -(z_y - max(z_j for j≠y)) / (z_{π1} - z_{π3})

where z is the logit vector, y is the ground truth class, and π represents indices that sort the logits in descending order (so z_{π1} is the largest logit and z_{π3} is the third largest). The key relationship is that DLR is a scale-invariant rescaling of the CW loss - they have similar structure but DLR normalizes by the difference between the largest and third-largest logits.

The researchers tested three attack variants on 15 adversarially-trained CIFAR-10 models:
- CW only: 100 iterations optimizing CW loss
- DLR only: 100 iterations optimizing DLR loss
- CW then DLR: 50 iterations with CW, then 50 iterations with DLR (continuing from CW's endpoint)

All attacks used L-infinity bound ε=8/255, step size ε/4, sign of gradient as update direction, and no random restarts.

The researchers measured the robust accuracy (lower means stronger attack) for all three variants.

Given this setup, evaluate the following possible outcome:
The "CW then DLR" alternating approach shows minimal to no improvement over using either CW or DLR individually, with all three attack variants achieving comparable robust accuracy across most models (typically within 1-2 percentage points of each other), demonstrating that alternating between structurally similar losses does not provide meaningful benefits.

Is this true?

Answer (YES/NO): YES